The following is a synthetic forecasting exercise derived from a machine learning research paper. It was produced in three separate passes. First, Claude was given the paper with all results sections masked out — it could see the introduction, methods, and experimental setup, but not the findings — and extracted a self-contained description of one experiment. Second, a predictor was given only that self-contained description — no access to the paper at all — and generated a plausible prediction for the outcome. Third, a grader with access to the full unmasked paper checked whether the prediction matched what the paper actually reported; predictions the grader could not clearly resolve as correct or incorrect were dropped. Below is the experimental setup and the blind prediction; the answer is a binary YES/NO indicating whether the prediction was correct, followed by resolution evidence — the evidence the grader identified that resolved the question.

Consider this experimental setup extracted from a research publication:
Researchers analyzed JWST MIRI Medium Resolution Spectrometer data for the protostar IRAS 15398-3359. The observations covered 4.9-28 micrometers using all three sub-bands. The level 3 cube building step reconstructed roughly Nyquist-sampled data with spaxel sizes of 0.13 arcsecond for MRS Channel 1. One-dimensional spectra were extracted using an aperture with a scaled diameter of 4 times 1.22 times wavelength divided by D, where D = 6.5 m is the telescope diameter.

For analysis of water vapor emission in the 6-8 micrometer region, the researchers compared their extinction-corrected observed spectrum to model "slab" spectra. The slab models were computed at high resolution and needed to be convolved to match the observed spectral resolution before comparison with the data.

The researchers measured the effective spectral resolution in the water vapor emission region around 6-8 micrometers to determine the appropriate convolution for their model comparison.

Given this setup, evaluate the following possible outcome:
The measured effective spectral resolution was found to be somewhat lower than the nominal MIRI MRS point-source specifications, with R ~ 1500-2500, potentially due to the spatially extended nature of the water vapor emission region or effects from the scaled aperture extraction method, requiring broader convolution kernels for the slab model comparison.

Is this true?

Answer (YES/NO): NO